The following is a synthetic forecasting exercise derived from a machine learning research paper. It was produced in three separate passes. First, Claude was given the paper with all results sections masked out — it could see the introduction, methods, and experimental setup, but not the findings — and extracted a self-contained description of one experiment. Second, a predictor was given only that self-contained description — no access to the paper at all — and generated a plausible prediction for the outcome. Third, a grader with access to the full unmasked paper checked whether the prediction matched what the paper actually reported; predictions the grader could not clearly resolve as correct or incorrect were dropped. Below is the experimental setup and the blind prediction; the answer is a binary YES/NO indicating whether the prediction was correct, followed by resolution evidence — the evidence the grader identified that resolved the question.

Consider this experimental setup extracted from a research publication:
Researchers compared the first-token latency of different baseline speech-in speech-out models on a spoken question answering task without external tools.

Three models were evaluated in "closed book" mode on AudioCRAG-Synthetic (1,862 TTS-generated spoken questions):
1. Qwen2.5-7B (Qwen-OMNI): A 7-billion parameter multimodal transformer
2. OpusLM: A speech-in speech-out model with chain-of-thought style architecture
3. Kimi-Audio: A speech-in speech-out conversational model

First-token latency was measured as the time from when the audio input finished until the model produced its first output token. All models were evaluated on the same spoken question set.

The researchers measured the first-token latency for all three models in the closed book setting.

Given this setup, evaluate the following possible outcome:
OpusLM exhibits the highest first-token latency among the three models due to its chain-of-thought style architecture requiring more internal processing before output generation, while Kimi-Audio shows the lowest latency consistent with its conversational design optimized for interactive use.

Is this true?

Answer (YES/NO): YES